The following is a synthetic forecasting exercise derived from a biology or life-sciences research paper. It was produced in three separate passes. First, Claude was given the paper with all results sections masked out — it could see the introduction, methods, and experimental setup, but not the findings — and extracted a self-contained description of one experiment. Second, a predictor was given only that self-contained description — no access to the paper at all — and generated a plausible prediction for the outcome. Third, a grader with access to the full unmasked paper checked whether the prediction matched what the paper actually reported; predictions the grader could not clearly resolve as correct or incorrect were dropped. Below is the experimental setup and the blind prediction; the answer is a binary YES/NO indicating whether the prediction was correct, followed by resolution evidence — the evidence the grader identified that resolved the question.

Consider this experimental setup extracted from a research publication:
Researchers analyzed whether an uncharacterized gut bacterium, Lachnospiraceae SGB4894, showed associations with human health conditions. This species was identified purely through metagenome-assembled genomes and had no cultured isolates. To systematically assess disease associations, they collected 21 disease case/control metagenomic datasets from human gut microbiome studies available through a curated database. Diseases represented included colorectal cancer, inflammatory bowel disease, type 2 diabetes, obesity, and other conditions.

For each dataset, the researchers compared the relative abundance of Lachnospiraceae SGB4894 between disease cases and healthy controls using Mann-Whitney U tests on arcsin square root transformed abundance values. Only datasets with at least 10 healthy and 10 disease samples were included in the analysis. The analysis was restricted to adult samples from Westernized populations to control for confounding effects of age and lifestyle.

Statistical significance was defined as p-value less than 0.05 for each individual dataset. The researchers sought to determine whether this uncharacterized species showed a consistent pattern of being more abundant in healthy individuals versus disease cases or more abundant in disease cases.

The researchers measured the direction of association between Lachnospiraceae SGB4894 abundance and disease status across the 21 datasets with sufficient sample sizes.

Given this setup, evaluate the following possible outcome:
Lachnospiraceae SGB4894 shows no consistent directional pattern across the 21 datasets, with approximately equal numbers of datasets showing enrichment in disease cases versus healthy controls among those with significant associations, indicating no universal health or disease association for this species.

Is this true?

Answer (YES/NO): NO